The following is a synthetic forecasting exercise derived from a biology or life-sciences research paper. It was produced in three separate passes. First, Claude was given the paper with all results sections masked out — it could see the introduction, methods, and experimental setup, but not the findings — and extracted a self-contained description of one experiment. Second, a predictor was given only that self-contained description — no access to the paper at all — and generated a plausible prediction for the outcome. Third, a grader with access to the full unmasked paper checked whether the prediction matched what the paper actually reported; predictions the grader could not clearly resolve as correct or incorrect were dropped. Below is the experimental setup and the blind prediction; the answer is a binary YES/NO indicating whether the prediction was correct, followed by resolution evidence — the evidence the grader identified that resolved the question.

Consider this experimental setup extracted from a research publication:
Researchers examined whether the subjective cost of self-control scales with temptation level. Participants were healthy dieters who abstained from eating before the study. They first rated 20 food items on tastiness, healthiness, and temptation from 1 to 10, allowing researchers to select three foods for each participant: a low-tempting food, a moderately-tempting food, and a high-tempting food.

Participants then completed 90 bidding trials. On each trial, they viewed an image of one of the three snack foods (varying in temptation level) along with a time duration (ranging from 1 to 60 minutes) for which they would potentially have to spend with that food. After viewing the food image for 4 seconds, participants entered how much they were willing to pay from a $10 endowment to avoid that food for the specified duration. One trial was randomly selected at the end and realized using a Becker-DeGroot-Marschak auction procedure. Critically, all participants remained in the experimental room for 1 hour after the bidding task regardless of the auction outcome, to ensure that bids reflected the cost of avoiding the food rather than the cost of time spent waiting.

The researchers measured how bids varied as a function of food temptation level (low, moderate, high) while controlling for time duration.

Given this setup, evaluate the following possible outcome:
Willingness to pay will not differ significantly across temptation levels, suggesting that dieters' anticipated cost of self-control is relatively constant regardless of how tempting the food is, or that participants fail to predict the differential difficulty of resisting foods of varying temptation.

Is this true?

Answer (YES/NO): NO